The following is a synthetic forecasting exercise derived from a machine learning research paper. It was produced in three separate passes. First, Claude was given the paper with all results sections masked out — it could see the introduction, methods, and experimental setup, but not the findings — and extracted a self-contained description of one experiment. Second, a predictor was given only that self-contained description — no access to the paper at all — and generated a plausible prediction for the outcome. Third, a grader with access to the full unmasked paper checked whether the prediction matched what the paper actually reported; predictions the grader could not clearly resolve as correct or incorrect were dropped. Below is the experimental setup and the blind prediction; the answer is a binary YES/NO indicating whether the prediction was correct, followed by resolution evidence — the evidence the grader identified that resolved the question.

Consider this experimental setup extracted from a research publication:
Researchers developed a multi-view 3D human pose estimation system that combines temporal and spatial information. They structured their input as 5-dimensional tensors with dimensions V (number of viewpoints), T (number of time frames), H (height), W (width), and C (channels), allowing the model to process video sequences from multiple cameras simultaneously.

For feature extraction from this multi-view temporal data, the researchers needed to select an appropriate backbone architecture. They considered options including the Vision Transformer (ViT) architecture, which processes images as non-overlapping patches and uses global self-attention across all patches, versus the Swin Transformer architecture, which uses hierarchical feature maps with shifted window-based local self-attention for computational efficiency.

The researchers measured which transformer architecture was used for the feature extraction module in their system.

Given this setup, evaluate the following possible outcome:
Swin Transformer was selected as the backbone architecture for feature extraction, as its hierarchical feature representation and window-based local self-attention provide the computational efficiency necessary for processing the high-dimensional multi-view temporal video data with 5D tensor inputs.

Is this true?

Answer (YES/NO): YES